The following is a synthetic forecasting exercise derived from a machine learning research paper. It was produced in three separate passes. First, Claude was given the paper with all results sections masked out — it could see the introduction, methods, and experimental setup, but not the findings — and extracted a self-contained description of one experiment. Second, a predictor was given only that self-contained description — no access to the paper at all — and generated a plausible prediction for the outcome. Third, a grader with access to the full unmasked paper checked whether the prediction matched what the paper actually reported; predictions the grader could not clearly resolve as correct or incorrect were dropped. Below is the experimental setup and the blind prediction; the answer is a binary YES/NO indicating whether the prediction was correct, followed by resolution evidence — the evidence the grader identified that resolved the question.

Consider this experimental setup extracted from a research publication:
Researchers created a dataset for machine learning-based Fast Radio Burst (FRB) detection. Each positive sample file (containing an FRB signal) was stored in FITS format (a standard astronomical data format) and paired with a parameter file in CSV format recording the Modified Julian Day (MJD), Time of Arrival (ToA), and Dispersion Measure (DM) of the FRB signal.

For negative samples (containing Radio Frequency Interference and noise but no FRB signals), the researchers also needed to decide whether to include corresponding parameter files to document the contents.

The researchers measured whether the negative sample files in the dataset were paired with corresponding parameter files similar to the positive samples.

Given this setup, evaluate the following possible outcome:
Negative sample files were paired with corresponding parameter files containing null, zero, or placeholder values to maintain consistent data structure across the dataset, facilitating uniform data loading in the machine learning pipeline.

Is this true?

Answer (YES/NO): NO